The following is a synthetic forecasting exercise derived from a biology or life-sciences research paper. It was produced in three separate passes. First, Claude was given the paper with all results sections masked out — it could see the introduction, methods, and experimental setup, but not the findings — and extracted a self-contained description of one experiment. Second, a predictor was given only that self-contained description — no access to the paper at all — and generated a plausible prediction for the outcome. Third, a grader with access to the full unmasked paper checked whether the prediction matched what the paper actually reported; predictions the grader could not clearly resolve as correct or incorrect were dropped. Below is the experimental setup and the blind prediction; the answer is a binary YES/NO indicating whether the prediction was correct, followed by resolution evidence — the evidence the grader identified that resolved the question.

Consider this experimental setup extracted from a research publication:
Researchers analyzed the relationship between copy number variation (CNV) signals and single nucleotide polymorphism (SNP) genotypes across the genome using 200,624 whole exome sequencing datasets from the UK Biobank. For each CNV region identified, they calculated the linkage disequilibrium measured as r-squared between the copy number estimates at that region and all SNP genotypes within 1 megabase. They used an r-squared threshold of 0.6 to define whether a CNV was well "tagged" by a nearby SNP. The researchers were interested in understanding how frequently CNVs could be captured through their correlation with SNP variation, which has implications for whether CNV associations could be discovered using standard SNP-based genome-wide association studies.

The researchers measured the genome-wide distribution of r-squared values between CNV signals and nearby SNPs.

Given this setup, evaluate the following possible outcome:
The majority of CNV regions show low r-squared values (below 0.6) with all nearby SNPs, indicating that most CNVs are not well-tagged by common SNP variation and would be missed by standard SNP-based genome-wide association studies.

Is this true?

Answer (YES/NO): YES